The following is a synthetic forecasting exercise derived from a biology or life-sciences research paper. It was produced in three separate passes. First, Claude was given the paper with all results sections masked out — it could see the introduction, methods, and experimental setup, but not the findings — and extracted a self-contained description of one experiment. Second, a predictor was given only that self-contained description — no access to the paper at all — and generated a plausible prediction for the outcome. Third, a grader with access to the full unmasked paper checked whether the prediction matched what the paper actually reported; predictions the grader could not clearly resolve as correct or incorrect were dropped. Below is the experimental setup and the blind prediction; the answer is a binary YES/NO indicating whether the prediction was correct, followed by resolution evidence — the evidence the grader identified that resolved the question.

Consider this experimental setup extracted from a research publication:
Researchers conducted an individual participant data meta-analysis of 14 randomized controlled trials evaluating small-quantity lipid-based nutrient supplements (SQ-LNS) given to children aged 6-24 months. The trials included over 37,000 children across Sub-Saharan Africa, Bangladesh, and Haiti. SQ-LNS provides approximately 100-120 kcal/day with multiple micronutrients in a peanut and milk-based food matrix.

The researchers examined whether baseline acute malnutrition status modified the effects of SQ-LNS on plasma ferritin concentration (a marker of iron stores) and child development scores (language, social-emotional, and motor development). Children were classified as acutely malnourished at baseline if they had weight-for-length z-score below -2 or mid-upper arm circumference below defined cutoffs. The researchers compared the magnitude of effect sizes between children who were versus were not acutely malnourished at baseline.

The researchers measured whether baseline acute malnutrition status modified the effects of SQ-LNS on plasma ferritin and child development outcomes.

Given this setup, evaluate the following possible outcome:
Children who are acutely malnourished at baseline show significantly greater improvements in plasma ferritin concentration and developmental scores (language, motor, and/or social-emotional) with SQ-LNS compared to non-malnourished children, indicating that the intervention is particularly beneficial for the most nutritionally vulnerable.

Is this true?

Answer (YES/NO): YES